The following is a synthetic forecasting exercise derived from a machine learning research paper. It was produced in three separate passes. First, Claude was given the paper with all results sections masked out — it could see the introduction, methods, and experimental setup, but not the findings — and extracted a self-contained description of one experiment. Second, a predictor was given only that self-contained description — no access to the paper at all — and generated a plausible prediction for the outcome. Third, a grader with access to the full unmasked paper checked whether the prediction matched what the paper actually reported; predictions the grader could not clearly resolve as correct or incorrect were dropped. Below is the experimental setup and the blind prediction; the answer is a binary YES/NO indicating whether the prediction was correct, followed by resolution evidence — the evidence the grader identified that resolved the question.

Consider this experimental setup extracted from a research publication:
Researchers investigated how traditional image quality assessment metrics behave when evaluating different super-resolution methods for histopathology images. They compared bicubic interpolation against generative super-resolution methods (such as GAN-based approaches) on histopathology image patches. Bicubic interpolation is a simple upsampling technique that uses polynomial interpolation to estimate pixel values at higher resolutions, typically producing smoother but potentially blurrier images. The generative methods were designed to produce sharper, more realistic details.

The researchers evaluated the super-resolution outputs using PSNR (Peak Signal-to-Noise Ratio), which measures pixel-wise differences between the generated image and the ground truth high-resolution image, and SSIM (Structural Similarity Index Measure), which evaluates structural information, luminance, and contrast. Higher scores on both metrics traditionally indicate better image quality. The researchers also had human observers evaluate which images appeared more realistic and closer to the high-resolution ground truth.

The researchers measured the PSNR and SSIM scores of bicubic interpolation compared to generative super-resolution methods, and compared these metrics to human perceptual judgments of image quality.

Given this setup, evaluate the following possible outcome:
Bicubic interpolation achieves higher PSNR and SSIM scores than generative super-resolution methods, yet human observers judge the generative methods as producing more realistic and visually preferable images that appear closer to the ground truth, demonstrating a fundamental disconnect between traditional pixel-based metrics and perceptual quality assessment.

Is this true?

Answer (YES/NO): YES